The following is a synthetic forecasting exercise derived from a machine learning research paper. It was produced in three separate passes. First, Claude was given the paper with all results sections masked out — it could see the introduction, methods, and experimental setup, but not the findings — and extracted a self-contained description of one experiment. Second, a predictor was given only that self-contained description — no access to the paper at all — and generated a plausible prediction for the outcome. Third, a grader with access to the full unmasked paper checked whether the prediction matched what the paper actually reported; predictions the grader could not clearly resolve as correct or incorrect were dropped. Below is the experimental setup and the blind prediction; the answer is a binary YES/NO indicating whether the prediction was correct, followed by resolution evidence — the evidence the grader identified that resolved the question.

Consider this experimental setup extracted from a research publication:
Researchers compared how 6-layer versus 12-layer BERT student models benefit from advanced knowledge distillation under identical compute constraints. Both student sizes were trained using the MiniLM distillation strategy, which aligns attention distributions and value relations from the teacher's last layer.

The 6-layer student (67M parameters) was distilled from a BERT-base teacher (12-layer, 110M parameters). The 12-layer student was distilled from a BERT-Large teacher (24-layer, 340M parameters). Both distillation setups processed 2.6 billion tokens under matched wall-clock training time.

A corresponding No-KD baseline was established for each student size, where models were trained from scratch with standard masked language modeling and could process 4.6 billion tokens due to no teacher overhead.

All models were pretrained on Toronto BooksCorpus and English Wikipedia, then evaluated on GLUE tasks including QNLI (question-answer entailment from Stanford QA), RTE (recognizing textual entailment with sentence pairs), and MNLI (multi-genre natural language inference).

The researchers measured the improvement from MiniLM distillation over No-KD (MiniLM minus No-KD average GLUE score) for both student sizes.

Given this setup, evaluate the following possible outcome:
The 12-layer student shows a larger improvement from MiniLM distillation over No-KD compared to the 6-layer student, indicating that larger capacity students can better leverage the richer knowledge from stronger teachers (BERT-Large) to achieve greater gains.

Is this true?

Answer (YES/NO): YES